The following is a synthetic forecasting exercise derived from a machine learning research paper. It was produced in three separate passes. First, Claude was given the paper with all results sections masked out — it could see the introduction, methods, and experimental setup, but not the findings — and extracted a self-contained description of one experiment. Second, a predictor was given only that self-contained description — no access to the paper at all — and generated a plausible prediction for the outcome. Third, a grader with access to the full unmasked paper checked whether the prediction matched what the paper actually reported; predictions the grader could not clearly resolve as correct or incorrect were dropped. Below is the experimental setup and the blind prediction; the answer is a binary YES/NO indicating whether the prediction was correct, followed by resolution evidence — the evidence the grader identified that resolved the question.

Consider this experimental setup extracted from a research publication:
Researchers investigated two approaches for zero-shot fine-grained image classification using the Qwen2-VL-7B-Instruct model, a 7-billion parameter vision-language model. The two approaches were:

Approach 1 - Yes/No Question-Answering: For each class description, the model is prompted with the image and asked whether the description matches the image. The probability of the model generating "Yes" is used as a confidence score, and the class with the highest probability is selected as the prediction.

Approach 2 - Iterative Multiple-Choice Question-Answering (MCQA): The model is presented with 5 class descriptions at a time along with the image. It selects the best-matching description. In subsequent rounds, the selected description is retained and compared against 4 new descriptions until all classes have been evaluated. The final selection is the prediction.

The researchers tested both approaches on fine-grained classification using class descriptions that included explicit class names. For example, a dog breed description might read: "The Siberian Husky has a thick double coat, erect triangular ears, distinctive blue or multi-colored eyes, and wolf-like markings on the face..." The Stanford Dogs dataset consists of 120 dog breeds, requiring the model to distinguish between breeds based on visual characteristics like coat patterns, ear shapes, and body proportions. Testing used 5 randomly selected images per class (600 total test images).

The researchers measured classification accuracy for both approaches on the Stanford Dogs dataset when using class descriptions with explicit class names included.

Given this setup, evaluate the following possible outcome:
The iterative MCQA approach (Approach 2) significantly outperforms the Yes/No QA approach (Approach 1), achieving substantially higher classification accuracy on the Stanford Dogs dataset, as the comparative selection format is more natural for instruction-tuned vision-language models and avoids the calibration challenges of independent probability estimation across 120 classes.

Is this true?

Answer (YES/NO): NO